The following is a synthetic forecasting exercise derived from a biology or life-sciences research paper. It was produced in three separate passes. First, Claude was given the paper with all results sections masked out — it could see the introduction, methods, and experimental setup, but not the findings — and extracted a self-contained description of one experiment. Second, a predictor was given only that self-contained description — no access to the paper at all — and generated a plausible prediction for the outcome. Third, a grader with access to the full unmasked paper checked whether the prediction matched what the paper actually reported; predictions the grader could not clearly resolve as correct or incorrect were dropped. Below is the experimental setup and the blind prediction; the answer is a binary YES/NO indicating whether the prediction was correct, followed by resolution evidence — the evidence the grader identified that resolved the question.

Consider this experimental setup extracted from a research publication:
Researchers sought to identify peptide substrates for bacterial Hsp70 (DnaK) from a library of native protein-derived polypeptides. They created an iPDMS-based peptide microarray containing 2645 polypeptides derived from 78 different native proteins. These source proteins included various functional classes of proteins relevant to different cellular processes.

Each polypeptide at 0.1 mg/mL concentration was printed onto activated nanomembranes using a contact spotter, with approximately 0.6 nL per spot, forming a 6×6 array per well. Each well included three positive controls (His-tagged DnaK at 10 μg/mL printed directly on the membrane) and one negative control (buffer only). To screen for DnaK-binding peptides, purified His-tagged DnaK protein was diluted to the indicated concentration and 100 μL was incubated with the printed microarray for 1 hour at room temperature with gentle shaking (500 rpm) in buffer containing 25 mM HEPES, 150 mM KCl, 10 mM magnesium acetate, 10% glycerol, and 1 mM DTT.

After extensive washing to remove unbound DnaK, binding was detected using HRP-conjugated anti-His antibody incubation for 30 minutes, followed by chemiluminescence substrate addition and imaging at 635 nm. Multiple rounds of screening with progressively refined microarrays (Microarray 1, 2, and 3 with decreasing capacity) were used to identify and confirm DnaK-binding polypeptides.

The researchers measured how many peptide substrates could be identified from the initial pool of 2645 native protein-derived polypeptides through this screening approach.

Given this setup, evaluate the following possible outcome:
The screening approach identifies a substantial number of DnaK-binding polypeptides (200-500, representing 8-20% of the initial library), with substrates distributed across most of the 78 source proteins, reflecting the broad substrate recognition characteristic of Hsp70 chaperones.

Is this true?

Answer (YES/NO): NO